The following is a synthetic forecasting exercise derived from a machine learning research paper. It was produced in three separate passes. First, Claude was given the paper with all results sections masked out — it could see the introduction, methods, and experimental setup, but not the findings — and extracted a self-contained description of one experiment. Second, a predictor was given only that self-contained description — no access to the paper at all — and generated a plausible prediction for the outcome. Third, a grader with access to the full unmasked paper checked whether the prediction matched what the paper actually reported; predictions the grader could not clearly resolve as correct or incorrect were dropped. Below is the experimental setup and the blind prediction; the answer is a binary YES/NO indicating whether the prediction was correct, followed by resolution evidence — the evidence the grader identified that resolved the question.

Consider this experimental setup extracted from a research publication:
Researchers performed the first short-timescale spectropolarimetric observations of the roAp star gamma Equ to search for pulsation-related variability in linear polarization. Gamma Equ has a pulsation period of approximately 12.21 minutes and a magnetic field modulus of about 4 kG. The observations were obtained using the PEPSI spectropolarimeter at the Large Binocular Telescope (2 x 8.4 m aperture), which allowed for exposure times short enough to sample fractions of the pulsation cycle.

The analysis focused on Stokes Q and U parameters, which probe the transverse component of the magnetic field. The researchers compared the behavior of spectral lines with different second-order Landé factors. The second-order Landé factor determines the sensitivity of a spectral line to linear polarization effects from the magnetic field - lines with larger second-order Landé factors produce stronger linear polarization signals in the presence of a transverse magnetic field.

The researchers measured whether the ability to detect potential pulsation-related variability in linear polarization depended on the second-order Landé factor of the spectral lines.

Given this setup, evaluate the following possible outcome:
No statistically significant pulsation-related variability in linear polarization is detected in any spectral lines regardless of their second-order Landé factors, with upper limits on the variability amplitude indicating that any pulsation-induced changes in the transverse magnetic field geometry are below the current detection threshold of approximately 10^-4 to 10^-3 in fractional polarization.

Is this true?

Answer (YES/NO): NO